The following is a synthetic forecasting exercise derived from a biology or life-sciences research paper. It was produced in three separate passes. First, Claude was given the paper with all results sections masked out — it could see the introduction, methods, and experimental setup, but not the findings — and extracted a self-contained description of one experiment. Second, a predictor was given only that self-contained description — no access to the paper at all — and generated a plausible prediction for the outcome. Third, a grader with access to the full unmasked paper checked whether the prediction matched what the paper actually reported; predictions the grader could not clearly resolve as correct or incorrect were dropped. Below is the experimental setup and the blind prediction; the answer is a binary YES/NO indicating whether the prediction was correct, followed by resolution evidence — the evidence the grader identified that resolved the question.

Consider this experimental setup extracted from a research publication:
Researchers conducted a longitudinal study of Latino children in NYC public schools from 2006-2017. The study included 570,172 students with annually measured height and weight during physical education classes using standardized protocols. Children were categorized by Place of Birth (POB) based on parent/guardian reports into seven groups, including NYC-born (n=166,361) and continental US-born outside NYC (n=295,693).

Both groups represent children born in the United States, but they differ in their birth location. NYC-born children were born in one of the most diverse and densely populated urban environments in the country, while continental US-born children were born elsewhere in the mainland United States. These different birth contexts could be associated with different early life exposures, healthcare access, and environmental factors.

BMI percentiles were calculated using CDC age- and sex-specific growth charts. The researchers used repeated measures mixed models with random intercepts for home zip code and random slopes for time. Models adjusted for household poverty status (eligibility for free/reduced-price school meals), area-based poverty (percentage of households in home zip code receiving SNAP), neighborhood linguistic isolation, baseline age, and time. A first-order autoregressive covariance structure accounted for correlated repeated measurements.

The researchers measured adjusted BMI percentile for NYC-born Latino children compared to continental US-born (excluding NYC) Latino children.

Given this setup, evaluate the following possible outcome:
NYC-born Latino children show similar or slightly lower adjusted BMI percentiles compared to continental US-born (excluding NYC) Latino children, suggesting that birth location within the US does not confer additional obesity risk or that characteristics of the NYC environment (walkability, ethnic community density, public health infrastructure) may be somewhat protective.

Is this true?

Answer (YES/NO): YES